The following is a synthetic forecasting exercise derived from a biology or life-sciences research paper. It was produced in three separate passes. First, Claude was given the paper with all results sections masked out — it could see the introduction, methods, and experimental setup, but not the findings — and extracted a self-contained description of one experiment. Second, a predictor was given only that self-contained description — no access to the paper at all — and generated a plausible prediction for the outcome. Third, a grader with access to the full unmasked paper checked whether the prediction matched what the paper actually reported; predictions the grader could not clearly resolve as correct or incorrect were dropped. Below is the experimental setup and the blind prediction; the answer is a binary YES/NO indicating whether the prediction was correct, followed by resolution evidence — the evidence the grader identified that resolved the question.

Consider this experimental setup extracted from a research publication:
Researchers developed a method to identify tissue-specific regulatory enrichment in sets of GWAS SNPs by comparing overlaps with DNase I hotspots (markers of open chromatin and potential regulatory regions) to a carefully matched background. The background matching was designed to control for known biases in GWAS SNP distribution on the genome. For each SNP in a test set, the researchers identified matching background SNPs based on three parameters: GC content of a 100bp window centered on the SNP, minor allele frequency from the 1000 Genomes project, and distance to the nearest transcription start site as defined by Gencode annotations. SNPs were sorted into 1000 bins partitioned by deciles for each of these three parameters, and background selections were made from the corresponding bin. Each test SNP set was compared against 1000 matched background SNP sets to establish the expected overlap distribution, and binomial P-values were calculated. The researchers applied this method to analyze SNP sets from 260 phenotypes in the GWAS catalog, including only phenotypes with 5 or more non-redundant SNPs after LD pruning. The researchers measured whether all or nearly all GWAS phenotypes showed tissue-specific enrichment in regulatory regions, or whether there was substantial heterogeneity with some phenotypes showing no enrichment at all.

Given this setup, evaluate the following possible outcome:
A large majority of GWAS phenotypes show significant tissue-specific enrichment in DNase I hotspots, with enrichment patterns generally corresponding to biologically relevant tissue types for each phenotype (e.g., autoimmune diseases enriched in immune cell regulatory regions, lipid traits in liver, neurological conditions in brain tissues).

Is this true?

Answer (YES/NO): NO